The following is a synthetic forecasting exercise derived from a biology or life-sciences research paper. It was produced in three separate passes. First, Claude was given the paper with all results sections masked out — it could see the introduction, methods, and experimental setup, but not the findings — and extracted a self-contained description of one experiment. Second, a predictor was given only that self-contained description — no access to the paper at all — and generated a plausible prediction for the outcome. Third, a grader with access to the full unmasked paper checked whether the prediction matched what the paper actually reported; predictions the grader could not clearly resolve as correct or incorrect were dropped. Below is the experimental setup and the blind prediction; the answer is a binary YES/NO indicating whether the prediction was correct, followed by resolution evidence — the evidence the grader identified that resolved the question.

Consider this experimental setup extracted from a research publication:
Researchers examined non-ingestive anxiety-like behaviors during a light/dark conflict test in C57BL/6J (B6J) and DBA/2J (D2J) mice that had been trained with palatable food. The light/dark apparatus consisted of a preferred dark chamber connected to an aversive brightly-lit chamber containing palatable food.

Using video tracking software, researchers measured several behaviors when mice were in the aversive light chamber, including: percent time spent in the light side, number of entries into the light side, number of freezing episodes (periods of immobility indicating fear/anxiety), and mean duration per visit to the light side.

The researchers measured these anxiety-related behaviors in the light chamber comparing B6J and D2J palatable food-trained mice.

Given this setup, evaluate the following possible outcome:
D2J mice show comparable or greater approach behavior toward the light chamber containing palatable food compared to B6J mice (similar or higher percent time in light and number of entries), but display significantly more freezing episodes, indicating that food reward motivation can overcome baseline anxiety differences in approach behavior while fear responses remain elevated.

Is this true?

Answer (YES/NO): NO